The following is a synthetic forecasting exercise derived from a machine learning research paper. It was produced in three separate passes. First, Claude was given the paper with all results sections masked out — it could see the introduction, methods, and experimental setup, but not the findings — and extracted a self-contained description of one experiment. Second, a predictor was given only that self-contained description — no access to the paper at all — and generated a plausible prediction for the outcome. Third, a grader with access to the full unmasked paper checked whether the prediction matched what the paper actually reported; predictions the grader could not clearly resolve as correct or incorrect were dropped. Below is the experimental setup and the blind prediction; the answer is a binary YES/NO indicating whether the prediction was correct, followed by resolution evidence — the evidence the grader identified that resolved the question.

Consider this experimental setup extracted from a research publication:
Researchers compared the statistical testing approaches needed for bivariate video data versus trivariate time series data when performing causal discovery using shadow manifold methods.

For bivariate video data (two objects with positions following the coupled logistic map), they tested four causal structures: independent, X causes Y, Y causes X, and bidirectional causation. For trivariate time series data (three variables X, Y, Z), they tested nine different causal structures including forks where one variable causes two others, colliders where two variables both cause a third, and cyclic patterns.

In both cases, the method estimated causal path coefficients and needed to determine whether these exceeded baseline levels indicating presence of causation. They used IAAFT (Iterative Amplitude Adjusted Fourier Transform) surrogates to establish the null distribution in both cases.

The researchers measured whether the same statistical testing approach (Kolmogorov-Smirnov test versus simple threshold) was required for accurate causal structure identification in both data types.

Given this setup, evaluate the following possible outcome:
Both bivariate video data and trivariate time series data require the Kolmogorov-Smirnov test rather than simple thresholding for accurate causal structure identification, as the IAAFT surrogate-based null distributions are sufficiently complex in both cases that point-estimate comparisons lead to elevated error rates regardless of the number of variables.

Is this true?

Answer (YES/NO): NO